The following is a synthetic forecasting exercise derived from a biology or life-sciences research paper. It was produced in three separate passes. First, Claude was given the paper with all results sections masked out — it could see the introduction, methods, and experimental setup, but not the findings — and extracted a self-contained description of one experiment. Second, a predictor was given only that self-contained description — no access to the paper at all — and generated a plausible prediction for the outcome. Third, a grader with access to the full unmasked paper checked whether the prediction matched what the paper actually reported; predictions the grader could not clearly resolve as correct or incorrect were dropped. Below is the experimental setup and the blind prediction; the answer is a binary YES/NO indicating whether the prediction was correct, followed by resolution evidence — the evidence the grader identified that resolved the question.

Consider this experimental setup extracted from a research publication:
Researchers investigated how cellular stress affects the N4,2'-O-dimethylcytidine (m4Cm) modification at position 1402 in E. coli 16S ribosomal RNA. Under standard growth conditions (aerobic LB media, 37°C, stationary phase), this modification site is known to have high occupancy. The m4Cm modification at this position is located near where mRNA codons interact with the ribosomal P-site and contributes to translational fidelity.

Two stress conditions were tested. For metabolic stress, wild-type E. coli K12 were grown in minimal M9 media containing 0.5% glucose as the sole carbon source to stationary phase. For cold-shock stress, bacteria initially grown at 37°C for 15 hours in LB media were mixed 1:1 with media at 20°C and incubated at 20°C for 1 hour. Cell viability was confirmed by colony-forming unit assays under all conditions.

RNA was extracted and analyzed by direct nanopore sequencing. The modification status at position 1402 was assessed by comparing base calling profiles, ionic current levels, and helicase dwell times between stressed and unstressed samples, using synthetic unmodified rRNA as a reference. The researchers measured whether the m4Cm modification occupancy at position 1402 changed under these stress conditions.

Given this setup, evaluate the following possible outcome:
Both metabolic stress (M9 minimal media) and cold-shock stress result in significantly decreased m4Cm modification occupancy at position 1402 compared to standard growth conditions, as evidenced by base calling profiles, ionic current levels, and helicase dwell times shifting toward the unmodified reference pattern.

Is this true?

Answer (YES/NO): NO